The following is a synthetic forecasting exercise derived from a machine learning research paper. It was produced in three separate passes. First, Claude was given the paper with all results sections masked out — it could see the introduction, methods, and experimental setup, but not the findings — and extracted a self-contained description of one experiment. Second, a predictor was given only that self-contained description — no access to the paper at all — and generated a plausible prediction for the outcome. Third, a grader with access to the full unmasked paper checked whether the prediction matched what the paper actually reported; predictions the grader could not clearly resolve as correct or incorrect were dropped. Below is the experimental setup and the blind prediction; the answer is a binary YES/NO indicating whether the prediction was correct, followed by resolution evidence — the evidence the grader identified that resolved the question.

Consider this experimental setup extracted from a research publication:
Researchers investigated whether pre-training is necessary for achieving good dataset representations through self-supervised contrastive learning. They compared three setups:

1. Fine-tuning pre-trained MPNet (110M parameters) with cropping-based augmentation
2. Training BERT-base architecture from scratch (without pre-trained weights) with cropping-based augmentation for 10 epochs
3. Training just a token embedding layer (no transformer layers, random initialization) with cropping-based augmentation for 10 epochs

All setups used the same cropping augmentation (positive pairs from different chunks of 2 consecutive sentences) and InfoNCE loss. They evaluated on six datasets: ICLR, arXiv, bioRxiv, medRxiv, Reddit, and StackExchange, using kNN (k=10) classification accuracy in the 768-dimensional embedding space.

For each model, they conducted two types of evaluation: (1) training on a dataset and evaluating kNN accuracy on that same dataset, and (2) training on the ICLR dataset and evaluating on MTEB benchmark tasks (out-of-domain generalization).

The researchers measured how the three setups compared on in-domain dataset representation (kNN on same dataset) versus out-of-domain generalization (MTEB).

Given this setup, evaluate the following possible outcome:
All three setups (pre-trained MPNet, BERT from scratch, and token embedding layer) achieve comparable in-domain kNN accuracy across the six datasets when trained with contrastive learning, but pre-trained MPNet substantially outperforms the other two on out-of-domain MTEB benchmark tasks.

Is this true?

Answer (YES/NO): YES